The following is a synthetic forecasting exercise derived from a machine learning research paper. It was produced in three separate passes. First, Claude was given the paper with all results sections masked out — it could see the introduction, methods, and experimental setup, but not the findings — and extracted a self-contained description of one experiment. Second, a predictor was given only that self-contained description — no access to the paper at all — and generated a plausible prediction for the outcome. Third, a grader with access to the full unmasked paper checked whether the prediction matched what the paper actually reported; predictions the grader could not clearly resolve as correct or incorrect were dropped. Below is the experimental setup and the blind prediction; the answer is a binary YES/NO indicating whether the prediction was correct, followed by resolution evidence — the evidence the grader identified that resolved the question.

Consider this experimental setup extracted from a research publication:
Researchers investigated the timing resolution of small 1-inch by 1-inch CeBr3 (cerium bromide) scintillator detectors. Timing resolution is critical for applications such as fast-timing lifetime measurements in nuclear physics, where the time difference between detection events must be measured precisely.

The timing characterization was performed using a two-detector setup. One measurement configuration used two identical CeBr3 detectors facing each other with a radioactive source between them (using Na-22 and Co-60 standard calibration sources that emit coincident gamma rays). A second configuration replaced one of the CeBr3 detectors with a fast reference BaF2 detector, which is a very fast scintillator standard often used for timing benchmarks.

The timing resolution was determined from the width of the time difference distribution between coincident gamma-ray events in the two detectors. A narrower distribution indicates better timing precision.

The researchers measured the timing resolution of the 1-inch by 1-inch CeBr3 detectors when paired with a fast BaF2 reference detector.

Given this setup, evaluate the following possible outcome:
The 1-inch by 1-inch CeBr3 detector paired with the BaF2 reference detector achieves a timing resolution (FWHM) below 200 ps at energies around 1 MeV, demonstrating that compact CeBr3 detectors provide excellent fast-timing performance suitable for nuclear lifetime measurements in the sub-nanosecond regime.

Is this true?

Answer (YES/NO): YES